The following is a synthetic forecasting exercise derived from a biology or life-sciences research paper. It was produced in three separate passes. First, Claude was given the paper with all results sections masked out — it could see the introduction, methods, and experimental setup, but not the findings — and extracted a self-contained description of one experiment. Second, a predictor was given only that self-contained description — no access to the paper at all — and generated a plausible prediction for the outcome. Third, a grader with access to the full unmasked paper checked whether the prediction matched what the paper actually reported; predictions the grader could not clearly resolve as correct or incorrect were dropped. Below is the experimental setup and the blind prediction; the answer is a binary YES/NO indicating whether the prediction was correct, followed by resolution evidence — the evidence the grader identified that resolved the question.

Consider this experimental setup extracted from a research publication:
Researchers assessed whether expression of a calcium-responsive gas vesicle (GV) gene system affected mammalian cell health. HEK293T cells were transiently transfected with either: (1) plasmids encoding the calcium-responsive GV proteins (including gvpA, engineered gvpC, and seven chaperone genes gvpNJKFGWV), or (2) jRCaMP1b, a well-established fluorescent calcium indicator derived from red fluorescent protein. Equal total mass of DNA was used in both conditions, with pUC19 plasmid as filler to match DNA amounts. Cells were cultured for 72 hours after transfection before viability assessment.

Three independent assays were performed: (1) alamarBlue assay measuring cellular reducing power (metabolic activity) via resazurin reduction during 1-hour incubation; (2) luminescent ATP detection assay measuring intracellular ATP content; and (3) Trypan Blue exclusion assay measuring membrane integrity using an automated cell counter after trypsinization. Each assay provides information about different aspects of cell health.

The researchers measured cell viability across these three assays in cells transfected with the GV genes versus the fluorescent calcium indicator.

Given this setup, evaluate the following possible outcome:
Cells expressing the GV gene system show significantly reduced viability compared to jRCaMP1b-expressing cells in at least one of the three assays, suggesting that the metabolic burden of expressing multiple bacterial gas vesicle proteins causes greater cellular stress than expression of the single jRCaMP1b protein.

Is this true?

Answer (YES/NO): NO